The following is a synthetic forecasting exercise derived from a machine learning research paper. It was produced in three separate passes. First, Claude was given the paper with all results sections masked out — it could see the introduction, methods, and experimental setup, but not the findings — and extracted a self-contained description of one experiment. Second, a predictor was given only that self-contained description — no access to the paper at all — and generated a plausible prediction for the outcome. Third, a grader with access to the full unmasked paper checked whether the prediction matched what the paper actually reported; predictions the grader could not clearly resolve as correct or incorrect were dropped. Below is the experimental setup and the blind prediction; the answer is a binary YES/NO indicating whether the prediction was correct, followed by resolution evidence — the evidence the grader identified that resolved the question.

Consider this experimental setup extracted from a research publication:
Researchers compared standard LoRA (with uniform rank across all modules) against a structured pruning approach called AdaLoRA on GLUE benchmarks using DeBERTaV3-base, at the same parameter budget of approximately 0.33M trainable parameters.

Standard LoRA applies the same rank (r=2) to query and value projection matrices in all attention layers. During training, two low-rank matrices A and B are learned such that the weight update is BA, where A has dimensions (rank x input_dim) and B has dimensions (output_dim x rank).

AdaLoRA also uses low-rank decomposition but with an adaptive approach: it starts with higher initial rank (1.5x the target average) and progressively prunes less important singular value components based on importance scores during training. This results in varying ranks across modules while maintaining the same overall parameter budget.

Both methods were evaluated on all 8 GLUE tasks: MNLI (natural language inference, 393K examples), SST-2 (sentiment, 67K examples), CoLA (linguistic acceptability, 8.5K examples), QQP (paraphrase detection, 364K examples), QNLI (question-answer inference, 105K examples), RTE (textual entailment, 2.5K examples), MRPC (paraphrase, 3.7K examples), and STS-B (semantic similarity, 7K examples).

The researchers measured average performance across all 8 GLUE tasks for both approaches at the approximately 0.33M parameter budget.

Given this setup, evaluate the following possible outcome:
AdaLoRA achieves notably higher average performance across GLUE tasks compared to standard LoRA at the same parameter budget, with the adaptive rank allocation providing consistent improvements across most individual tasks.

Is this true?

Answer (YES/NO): YES